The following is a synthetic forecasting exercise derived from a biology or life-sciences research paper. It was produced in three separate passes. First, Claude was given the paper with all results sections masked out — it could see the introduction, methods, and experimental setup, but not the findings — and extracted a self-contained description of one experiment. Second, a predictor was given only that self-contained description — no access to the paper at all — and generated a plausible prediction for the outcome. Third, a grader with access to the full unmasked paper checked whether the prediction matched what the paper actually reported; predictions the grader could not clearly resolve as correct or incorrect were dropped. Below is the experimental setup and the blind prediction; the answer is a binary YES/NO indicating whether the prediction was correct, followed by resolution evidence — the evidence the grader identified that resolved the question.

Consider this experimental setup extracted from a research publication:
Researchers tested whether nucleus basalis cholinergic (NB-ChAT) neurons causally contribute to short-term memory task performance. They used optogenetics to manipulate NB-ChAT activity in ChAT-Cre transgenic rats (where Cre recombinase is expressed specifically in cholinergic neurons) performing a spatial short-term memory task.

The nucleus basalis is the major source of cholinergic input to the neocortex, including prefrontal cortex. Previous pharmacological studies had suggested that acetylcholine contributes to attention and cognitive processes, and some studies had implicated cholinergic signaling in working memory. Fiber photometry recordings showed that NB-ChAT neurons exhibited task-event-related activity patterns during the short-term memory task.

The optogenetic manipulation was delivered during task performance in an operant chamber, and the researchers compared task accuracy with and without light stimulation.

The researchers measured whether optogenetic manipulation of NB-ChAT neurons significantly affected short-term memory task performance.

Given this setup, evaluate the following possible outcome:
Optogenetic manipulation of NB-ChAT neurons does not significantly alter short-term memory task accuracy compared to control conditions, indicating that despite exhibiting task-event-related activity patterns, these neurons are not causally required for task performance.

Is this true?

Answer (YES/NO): YES